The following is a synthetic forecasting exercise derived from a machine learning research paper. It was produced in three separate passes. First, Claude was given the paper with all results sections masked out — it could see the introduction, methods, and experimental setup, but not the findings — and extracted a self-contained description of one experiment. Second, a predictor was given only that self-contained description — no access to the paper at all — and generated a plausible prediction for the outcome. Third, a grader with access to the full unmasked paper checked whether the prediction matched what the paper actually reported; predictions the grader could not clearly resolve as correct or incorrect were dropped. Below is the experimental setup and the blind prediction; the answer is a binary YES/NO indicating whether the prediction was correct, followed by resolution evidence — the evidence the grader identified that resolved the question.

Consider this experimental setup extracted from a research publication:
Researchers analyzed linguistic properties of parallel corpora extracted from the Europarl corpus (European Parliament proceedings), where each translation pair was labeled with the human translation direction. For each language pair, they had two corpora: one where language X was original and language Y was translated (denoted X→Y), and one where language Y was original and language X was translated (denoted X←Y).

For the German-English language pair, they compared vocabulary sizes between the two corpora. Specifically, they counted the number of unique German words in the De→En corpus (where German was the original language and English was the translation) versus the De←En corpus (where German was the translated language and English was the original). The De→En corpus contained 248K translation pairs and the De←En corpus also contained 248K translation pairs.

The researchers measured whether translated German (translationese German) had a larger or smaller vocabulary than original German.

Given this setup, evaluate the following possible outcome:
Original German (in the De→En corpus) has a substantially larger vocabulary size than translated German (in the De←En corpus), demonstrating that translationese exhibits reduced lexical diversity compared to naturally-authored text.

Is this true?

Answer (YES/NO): NO